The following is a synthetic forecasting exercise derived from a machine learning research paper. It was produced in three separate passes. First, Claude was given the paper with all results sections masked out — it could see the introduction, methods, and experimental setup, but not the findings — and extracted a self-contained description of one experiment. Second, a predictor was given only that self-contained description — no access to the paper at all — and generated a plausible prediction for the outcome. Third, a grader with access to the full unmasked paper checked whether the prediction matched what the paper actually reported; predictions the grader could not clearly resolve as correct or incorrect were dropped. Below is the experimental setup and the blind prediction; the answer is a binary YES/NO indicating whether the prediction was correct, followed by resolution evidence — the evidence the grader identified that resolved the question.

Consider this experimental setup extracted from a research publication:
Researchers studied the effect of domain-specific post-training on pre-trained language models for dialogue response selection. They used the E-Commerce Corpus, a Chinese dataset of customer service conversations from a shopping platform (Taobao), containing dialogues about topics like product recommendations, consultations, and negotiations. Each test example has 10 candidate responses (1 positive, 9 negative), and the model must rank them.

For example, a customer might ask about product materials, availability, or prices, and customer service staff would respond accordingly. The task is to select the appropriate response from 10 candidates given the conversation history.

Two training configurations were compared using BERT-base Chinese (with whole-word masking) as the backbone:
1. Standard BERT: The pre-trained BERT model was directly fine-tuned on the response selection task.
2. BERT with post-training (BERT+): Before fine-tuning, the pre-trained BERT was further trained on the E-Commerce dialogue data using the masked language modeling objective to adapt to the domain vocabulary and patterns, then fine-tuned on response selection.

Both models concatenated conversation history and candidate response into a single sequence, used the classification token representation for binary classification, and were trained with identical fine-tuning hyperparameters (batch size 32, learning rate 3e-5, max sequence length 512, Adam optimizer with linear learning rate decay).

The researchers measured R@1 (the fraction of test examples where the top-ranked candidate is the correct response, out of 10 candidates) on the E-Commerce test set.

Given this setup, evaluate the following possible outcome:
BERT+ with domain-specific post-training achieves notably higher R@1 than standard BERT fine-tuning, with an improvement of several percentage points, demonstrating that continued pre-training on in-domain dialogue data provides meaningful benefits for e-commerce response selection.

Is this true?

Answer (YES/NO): YES